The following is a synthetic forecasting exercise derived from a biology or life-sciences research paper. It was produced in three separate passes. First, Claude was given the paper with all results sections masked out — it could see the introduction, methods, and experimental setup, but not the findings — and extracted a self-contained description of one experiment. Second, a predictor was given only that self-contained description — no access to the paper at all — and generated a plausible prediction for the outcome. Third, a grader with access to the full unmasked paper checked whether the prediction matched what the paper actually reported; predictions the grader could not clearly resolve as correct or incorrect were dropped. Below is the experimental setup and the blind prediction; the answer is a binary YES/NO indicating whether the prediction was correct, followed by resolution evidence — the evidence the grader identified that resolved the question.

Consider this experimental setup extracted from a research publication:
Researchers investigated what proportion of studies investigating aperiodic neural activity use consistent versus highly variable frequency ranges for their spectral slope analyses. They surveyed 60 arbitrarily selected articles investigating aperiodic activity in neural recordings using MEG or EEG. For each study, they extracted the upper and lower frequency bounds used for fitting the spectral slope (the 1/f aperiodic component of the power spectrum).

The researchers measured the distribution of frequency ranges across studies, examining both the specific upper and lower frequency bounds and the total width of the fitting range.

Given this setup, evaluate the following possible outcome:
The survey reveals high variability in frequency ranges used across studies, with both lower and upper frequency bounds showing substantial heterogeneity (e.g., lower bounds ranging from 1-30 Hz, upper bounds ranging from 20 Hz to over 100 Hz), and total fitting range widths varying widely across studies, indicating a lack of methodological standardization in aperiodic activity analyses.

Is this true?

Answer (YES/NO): YES